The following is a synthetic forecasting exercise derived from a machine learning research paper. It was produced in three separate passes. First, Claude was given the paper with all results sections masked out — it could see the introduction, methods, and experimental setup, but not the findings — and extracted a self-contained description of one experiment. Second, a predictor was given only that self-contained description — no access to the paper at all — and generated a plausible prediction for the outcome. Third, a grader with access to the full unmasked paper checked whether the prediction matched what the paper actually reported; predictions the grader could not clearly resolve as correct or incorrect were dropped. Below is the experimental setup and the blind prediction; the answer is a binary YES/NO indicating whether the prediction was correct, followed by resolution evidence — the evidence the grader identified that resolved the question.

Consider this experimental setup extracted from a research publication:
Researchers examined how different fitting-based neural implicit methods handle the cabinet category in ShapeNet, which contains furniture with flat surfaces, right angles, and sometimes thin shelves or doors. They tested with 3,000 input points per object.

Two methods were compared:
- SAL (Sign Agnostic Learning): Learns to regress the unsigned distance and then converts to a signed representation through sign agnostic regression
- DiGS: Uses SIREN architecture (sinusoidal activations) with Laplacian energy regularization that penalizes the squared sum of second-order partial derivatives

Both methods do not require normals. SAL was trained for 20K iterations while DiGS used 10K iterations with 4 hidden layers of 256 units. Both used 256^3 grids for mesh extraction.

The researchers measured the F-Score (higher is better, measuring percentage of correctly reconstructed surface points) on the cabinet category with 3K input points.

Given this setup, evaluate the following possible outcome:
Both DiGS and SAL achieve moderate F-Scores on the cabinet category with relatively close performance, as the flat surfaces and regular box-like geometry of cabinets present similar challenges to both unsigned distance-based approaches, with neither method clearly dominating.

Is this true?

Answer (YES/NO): NO